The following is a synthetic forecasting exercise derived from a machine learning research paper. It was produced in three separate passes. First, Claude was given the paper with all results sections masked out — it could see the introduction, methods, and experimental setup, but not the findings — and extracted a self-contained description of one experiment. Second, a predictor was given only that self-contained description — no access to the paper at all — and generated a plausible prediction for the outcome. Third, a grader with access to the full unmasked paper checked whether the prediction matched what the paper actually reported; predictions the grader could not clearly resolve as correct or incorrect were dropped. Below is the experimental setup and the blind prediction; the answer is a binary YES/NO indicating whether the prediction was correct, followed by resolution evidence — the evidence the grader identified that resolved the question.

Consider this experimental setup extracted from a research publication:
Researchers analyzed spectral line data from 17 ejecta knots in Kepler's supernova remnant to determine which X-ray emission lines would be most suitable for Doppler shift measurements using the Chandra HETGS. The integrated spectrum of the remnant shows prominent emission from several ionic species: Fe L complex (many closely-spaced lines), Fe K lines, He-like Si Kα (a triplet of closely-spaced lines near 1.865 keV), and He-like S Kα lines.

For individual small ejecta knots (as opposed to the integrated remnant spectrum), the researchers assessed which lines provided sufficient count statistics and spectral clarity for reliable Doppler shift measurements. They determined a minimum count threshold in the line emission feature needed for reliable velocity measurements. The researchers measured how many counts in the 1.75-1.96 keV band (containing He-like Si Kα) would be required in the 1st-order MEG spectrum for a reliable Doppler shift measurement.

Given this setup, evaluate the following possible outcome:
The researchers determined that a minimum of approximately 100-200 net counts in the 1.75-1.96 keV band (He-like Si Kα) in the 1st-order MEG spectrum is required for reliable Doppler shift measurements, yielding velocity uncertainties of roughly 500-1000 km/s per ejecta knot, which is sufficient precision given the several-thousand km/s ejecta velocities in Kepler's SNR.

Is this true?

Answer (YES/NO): NO